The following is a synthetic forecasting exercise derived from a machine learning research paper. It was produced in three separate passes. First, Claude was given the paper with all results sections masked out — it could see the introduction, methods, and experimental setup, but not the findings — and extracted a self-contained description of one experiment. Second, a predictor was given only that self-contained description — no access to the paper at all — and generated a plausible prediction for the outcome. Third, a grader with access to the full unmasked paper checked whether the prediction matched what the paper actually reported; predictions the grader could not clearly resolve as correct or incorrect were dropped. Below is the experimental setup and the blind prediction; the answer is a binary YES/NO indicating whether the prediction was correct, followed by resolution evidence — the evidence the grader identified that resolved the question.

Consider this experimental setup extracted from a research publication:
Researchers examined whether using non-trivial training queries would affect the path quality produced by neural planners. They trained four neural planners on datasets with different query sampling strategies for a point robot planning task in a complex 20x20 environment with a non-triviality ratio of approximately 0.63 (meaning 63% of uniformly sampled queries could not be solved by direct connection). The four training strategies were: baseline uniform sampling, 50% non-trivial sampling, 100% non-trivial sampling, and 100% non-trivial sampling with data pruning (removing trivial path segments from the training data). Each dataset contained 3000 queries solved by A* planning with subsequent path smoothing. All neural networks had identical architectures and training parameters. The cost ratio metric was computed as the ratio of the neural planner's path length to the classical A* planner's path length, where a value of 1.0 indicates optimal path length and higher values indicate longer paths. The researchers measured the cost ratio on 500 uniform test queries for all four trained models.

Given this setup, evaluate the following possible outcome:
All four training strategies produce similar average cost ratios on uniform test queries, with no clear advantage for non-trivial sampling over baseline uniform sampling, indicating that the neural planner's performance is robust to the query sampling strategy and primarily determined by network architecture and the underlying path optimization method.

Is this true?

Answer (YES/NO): YES